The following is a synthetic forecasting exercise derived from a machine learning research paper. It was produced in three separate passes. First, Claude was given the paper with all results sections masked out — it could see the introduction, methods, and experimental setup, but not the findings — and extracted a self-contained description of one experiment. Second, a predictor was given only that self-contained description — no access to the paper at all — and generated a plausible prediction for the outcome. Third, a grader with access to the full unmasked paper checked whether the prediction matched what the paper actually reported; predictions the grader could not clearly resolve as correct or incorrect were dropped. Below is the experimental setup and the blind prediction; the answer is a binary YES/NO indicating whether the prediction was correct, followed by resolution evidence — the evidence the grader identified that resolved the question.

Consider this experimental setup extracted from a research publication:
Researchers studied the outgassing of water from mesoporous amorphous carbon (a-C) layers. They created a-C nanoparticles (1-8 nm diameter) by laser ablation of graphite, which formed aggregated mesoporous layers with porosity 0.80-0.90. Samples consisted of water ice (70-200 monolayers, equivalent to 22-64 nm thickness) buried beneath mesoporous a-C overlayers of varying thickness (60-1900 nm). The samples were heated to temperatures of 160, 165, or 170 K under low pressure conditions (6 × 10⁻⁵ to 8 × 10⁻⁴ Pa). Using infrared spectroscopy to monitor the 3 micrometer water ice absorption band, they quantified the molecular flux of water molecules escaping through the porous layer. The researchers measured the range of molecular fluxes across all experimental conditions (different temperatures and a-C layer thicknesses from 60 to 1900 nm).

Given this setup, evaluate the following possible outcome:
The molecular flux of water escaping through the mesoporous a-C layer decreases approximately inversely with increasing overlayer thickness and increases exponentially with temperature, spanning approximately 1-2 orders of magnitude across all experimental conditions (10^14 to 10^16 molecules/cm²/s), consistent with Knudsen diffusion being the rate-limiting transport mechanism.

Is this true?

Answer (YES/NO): NO